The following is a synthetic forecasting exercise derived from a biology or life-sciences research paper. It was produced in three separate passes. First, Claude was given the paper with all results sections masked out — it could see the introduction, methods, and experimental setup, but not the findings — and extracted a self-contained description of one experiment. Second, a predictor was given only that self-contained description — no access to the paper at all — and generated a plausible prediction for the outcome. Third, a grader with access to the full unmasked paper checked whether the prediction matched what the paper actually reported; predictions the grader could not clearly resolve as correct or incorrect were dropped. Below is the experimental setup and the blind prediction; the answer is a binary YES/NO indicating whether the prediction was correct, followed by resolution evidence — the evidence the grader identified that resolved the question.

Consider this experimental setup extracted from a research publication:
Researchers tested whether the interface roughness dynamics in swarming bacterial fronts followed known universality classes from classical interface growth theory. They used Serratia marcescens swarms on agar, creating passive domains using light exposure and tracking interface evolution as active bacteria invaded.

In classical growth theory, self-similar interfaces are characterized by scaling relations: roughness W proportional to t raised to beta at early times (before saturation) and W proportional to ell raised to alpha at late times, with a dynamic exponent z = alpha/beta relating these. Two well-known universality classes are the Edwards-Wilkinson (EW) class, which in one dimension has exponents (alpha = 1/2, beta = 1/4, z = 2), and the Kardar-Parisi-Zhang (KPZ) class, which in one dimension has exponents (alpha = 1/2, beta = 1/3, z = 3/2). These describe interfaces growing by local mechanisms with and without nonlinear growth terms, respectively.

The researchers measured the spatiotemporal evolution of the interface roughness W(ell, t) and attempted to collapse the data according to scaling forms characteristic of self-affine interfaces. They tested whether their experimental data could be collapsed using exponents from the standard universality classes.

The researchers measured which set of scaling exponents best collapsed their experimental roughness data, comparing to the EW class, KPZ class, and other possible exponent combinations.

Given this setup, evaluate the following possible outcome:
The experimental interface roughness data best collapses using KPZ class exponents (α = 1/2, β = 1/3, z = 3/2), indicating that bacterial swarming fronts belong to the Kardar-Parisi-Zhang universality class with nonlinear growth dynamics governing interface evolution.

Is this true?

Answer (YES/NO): NO